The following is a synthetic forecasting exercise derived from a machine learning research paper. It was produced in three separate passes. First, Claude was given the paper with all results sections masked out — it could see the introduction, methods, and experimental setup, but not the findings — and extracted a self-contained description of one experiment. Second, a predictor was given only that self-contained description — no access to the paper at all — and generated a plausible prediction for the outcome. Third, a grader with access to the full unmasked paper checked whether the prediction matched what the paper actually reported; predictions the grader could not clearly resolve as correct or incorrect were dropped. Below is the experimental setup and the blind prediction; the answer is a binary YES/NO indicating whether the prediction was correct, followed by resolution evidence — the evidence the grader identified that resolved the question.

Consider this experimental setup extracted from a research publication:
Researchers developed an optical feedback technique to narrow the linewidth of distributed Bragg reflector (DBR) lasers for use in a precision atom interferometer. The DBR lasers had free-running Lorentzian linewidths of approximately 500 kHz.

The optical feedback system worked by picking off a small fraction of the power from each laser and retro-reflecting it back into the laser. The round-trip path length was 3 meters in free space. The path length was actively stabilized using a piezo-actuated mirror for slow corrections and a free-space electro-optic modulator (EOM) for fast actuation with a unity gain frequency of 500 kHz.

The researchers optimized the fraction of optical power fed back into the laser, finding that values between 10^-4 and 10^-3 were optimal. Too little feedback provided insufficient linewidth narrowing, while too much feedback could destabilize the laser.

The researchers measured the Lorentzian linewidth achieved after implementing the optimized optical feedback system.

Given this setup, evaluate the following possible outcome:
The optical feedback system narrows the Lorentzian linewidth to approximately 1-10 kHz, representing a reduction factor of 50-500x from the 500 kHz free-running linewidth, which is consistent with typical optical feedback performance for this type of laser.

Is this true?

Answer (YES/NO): NO